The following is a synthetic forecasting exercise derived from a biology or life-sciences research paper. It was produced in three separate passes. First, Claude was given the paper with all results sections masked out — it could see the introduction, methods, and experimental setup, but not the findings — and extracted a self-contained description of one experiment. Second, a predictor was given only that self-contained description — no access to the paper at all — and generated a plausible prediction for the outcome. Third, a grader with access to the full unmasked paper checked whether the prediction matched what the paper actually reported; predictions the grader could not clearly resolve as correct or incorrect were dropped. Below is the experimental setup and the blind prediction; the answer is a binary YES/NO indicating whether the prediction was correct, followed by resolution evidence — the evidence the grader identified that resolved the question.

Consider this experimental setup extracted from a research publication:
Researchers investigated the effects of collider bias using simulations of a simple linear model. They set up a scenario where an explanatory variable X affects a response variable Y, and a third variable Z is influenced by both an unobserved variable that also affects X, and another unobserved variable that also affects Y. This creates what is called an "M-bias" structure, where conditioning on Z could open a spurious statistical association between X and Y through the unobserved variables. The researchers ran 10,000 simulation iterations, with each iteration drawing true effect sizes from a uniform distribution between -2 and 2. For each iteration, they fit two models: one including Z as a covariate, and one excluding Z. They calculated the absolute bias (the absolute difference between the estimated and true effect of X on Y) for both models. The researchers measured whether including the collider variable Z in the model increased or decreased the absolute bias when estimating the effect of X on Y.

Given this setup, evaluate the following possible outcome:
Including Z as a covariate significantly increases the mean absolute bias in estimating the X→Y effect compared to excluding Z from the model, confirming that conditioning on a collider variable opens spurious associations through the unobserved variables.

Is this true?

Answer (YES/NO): YES